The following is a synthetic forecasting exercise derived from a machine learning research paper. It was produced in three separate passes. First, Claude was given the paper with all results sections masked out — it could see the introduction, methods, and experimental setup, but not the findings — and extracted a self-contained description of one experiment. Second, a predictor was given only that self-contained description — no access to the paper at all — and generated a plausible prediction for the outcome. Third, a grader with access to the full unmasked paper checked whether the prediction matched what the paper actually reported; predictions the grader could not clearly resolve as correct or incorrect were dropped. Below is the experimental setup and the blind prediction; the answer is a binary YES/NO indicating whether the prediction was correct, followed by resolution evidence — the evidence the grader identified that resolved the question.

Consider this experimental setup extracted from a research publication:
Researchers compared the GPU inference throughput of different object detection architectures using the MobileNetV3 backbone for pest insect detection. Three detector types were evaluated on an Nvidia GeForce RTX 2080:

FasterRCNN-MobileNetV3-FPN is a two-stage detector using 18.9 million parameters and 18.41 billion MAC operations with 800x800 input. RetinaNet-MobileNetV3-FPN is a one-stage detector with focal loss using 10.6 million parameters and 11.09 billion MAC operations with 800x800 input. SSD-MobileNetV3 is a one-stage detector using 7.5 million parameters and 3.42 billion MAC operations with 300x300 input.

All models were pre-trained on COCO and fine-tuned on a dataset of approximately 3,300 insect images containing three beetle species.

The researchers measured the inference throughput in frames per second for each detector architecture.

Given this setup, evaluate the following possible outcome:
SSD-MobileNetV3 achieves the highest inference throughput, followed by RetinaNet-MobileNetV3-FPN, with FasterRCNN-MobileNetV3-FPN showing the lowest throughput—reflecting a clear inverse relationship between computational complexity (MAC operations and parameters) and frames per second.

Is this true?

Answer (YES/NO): NO